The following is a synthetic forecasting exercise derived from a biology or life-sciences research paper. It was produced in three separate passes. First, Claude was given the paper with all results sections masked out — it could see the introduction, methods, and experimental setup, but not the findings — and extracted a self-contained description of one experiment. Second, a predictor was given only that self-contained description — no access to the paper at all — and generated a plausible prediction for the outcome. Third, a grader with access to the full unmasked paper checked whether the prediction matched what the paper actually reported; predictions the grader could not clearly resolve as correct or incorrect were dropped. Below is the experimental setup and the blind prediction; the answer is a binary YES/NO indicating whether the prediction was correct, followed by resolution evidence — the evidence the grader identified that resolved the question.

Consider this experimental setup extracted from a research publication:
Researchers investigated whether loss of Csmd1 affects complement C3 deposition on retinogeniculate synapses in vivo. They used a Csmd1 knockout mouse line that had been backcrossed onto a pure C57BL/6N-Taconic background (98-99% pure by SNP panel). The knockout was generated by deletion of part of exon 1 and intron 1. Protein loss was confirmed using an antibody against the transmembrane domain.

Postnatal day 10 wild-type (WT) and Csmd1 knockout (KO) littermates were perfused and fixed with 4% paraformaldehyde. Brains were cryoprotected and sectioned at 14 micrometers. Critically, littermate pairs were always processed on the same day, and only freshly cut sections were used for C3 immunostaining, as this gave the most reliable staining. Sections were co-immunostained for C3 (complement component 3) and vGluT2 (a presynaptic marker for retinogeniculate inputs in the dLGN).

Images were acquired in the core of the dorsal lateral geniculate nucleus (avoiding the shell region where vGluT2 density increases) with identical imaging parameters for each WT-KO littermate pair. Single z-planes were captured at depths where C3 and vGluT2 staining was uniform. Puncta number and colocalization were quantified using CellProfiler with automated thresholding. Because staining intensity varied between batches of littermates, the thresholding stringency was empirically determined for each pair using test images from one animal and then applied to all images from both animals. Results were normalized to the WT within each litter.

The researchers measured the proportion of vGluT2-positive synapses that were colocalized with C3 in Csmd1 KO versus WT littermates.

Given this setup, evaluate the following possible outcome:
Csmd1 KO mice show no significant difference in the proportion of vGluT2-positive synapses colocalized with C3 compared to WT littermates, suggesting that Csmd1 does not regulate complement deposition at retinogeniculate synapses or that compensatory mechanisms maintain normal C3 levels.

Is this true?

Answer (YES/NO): NO